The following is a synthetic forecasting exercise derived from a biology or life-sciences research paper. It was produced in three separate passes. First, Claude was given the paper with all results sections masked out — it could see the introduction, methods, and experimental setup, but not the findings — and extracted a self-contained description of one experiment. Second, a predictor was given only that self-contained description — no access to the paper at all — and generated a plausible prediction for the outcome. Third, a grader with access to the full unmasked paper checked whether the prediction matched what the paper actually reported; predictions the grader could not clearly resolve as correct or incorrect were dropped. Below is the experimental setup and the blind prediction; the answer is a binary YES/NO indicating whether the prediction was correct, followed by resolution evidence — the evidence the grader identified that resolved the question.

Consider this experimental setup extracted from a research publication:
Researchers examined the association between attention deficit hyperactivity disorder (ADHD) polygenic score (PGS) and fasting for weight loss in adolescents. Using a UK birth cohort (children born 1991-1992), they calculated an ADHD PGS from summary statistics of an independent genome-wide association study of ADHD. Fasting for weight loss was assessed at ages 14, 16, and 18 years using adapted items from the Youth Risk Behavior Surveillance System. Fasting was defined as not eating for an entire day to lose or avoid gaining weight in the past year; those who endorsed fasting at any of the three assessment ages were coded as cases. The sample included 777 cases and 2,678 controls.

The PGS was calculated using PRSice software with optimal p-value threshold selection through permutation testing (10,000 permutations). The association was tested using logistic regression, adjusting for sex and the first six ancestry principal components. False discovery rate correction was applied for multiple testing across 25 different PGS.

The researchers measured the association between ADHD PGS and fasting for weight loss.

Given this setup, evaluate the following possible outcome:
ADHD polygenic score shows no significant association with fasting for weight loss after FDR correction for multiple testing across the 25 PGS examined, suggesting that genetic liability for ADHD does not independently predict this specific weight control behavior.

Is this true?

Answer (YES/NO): NO